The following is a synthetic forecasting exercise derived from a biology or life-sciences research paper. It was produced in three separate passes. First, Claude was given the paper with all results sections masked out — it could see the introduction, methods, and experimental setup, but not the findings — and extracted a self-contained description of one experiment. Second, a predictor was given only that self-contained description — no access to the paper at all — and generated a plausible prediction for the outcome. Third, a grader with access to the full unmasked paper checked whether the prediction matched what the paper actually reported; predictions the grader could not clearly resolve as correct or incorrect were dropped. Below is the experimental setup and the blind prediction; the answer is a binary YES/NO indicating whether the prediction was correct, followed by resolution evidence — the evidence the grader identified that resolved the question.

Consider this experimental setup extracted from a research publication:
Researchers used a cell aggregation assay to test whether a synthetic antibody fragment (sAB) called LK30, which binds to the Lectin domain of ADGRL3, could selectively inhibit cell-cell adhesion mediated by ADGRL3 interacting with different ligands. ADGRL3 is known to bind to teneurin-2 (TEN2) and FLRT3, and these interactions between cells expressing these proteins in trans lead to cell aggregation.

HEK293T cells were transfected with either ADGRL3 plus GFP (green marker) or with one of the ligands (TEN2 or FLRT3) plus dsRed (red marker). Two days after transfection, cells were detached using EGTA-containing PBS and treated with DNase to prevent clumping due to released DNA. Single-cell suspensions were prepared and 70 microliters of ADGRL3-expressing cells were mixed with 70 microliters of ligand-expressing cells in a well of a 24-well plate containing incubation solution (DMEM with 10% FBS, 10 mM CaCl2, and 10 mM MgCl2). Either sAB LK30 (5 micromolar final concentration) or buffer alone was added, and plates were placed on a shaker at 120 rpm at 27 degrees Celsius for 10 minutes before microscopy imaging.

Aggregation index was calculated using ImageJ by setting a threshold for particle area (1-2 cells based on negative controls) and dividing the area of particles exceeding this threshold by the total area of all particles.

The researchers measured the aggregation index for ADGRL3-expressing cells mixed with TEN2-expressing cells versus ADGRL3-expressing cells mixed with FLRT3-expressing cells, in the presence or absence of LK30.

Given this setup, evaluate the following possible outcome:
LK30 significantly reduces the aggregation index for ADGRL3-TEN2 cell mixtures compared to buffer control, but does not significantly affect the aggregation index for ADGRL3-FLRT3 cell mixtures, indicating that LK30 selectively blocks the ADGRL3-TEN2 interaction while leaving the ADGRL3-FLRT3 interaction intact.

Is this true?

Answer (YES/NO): YES